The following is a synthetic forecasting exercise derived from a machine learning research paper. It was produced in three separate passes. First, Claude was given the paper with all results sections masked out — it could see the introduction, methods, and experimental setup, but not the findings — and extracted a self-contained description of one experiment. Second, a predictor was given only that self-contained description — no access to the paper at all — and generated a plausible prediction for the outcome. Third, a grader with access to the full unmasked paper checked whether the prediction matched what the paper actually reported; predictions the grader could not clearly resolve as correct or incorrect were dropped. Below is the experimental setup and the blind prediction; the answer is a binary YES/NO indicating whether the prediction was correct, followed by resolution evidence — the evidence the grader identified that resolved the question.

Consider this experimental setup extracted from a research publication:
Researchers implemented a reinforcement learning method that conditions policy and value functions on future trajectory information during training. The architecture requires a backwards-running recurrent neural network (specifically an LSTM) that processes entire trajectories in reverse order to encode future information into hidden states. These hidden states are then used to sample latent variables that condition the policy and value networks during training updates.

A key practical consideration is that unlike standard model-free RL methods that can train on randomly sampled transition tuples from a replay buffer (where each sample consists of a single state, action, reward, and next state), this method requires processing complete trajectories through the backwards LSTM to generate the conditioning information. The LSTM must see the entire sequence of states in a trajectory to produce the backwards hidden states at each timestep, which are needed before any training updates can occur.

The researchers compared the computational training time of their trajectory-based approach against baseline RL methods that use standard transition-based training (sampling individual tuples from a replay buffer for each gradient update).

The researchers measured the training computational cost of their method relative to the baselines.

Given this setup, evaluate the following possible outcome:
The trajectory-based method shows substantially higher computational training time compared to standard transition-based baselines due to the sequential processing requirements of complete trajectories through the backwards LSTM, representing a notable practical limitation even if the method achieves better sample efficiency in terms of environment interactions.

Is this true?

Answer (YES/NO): YES